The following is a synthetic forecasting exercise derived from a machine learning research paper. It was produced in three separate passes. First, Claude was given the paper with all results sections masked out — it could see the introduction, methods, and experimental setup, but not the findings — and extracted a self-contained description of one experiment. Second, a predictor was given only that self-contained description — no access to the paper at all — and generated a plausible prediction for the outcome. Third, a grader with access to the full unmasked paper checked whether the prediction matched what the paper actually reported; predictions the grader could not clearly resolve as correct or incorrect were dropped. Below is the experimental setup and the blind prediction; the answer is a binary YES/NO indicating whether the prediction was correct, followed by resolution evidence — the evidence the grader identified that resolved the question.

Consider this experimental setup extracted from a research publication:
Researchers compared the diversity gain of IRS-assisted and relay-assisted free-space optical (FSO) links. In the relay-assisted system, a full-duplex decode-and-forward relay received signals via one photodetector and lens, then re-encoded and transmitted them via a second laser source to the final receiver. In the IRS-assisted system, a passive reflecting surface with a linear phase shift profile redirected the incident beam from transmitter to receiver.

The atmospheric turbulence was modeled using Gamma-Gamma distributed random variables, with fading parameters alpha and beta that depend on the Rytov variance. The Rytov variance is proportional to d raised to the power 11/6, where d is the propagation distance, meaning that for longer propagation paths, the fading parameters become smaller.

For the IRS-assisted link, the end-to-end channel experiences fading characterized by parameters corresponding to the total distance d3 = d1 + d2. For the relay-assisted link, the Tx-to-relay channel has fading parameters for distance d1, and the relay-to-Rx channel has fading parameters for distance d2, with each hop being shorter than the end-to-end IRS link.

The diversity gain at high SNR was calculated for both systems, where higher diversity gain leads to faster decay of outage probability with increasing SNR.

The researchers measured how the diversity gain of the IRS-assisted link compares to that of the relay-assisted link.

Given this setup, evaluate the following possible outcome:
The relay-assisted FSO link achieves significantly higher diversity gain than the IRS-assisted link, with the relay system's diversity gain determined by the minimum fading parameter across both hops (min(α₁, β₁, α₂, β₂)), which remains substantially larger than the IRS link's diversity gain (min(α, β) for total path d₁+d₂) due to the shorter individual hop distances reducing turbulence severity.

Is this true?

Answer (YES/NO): YES